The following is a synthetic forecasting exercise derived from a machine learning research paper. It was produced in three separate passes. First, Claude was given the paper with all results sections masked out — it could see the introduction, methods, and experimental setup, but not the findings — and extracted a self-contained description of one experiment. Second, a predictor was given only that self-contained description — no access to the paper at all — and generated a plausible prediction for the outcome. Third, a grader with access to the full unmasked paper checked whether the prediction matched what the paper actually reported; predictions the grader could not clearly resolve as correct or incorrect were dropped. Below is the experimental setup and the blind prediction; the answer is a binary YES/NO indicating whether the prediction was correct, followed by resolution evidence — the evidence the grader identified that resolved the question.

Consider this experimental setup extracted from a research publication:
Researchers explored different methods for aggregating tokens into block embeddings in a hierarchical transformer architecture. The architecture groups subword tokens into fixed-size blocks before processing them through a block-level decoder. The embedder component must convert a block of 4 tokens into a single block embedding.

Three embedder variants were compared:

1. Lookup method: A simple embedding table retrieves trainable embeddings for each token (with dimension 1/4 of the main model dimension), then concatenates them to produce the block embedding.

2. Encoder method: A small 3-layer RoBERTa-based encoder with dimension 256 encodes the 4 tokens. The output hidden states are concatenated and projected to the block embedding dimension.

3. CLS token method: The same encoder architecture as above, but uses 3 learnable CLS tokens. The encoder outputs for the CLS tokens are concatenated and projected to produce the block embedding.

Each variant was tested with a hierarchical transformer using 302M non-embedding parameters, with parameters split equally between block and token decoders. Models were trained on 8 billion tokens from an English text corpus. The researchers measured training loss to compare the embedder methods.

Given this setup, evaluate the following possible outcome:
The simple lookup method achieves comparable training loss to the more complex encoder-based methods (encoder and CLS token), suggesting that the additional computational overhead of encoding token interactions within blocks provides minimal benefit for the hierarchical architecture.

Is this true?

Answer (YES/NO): NO